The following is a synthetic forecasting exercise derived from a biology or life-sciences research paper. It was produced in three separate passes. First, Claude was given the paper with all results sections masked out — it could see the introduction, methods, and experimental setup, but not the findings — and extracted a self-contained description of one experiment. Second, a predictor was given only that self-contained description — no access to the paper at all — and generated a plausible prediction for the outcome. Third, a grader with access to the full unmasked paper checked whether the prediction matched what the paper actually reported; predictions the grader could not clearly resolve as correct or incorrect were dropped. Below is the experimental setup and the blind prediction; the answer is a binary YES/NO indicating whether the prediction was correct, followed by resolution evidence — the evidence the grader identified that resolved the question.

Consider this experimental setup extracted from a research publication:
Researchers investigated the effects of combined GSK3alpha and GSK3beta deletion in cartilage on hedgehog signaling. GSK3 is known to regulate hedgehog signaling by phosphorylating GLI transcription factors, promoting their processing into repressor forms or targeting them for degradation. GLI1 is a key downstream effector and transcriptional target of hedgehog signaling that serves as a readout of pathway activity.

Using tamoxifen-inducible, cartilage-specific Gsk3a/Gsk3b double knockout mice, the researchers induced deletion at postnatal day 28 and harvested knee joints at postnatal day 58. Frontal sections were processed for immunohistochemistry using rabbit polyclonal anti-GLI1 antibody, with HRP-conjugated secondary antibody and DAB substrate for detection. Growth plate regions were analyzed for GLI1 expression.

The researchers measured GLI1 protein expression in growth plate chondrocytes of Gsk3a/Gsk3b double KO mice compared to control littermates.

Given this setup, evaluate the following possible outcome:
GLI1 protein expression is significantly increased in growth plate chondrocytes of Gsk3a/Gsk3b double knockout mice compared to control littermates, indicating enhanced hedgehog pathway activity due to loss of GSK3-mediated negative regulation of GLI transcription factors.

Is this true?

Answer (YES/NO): NO